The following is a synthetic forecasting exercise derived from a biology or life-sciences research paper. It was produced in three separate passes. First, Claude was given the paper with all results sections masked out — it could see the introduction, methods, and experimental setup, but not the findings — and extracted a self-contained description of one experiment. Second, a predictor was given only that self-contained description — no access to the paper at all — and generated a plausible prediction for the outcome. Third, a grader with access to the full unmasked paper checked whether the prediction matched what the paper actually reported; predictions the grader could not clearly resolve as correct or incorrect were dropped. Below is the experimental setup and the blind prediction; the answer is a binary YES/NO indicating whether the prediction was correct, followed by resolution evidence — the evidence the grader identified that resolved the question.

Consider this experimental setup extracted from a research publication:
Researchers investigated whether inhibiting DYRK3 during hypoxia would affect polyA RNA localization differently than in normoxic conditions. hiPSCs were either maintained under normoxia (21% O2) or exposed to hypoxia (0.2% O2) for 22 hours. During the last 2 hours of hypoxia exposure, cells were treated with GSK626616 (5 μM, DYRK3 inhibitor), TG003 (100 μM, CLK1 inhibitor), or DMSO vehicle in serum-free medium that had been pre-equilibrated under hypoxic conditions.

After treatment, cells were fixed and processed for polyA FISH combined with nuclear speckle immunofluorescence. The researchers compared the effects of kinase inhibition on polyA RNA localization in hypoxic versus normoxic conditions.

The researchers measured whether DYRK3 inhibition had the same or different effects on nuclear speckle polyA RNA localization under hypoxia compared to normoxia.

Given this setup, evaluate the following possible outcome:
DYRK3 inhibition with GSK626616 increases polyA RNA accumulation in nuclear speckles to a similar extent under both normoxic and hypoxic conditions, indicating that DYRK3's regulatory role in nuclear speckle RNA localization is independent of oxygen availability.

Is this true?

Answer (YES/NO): YES